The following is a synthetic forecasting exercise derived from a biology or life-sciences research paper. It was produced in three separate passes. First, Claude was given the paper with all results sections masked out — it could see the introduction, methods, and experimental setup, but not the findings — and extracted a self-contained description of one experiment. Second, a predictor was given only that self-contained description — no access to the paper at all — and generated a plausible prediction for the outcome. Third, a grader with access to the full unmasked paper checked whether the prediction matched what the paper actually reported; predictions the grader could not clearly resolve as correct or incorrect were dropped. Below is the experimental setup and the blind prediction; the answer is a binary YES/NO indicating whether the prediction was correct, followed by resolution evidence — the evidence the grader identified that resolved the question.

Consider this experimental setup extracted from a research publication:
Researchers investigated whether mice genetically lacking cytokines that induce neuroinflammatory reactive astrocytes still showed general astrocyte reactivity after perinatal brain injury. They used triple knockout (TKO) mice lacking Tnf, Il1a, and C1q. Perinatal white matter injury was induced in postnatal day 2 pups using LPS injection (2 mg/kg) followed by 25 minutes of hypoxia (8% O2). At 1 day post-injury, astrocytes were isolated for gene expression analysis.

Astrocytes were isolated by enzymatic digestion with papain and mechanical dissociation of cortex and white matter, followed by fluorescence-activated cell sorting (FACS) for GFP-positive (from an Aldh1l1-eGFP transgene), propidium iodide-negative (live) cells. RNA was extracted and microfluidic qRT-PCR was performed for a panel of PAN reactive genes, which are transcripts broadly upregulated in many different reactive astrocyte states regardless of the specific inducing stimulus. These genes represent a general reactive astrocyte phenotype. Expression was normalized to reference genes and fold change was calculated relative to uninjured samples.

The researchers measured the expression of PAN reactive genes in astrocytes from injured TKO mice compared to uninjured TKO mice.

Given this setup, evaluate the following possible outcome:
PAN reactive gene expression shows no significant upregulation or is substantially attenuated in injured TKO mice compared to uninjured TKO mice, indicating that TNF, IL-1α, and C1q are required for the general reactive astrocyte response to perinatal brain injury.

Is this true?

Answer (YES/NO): YES